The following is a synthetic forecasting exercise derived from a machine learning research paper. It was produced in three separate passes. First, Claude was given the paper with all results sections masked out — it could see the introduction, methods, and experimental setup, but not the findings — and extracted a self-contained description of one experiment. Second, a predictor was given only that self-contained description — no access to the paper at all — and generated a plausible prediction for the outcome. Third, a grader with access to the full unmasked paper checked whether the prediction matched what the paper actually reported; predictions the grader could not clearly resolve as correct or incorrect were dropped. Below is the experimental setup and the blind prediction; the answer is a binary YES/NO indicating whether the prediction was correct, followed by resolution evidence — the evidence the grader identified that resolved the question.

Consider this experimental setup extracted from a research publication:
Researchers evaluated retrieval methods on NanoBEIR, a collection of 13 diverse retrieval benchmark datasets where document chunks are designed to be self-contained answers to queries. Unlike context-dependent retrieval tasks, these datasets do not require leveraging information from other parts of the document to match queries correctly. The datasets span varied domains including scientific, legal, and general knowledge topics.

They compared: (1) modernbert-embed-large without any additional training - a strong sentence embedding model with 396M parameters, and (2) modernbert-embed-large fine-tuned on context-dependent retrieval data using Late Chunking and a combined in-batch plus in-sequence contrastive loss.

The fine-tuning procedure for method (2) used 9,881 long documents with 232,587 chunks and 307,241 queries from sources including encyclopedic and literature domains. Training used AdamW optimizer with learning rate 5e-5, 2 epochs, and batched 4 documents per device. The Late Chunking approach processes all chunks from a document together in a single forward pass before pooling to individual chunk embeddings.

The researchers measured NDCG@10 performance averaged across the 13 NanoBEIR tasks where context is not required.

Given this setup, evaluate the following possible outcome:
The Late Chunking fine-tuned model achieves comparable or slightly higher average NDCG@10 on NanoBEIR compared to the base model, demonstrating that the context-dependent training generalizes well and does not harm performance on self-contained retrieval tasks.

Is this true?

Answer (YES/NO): YES